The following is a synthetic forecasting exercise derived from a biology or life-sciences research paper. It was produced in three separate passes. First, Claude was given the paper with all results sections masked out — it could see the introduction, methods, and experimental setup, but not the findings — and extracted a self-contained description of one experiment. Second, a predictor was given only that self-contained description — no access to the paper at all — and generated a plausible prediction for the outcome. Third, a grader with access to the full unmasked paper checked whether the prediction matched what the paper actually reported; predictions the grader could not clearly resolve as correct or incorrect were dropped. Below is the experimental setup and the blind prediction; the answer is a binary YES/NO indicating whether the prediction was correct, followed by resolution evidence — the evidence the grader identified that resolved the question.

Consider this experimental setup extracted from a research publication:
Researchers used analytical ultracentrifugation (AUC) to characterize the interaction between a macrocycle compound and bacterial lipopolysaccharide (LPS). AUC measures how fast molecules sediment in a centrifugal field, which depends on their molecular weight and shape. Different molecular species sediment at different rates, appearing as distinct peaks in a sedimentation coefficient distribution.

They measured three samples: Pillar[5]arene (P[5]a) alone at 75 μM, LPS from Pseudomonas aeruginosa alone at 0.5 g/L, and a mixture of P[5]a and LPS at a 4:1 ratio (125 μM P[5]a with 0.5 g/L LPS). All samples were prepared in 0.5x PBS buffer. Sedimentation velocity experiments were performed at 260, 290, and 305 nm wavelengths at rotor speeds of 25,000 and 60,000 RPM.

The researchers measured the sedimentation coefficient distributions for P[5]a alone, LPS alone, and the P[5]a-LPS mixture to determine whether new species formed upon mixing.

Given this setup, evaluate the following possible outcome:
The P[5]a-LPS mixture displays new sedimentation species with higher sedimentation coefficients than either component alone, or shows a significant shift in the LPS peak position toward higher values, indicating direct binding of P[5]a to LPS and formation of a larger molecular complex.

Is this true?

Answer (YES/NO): YES